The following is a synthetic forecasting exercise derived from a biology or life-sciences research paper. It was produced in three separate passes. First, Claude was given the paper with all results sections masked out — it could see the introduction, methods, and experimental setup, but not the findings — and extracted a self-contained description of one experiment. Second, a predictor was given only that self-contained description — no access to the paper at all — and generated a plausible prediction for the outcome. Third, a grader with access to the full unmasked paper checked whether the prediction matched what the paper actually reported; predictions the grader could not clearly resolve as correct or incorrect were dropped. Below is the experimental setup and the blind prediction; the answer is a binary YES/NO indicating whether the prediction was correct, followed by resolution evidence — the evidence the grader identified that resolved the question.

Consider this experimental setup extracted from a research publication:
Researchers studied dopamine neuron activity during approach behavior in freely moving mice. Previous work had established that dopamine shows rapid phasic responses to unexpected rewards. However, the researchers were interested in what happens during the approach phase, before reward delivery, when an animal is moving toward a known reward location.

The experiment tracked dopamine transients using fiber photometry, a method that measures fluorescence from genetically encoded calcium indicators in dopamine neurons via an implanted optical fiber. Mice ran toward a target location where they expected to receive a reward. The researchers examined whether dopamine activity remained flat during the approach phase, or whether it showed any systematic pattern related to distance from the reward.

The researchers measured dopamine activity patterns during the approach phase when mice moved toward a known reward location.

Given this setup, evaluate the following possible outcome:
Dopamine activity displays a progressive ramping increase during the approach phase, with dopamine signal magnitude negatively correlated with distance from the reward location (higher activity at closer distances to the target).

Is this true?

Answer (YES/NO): YES